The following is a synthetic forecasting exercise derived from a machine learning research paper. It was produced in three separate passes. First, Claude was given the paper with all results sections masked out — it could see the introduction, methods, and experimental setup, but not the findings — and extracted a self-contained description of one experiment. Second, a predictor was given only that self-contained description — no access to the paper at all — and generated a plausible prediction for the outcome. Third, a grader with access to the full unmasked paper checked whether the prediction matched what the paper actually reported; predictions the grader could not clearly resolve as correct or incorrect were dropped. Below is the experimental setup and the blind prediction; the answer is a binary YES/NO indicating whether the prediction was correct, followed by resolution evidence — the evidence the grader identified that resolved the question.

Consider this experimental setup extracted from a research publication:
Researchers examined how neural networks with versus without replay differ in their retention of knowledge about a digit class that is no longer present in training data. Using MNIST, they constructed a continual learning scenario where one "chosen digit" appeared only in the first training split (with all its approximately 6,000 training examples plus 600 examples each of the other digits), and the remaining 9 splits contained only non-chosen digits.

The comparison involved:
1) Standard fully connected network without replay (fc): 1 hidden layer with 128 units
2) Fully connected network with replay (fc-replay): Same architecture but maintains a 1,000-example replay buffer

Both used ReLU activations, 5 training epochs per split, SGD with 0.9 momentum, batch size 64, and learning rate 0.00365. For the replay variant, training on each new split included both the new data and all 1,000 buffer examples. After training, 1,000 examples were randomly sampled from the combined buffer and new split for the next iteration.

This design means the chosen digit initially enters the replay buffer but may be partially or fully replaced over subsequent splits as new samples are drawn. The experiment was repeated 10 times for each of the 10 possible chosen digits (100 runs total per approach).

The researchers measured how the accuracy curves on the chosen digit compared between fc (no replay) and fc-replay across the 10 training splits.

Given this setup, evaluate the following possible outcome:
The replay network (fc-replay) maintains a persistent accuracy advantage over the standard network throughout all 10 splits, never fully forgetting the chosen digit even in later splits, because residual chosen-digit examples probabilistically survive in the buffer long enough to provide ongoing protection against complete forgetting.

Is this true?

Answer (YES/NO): NO